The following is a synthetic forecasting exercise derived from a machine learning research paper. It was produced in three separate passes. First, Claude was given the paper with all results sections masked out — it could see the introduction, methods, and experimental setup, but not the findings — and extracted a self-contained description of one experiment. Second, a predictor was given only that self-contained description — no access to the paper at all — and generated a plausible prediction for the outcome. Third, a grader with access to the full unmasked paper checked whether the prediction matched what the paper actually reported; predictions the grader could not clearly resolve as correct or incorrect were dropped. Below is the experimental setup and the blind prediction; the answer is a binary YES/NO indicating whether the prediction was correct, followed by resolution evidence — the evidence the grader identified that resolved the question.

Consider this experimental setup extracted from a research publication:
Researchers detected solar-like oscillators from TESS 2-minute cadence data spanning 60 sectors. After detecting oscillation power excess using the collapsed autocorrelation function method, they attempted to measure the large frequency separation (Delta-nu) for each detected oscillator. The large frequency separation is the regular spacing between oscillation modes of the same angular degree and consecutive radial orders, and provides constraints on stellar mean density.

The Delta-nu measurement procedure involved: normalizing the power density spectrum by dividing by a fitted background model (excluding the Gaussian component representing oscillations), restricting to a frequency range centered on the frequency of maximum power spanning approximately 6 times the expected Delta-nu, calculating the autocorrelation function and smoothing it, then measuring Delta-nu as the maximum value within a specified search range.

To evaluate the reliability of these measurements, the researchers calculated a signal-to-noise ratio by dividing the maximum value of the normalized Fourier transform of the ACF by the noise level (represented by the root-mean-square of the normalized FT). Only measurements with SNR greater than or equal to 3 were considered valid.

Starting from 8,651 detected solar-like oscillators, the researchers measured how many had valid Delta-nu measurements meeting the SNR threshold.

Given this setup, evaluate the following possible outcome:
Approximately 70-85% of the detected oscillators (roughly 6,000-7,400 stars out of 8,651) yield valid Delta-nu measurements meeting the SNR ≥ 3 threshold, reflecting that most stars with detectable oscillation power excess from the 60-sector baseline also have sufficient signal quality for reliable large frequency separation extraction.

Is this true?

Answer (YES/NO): NO